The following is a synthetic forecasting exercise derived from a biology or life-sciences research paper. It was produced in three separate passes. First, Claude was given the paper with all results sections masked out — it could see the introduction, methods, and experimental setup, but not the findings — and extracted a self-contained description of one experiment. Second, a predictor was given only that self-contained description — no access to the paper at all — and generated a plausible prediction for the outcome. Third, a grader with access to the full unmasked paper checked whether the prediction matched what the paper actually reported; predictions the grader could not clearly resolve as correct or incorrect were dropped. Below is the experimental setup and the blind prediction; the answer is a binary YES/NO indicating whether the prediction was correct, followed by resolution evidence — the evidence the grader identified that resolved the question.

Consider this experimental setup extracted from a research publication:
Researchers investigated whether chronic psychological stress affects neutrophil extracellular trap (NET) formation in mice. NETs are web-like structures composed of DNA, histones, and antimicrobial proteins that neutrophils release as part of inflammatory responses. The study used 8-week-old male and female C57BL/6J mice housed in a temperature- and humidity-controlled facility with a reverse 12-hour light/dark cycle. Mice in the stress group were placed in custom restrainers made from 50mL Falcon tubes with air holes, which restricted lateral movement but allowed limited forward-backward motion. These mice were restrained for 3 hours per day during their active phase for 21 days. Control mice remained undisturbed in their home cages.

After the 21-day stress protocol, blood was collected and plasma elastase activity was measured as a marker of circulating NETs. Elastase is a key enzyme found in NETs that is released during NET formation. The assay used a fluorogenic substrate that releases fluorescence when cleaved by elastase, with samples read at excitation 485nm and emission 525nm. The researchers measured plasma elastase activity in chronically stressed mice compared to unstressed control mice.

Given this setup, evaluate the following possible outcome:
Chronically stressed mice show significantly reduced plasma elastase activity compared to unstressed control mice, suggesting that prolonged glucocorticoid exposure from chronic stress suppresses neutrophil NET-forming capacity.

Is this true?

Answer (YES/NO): NO